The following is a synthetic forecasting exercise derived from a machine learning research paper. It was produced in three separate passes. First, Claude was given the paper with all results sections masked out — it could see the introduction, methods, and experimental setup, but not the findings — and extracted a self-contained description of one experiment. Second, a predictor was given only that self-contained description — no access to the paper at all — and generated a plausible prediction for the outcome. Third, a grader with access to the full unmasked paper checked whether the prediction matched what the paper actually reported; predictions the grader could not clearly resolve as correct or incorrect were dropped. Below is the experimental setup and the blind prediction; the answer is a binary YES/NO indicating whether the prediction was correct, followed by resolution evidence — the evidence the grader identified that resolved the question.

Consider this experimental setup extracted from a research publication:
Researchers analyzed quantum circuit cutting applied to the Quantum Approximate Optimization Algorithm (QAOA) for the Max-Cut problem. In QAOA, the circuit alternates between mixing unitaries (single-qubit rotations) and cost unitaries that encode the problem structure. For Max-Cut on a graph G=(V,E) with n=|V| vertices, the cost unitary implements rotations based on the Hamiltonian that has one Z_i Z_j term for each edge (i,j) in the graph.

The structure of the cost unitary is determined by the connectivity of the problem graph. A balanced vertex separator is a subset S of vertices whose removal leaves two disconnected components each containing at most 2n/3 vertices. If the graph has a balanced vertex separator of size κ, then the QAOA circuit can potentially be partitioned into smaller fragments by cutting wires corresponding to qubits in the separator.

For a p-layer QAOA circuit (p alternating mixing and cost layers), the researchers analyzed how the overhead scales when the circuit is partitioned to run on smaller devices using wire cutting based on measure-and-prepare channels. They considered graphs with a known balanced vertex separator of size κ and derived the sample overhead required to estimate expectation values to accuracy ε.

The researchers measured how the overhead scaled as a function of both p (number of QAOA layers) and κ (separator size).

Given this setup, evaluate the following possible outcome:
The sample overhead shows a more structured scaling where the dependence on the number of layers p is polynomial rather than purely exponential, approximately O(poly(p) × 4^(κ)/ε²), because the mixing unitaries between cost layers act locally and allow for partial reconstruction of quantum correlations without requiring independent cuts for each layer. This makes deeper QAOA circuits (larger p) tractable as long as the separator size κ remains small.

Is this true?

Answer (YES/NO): NO